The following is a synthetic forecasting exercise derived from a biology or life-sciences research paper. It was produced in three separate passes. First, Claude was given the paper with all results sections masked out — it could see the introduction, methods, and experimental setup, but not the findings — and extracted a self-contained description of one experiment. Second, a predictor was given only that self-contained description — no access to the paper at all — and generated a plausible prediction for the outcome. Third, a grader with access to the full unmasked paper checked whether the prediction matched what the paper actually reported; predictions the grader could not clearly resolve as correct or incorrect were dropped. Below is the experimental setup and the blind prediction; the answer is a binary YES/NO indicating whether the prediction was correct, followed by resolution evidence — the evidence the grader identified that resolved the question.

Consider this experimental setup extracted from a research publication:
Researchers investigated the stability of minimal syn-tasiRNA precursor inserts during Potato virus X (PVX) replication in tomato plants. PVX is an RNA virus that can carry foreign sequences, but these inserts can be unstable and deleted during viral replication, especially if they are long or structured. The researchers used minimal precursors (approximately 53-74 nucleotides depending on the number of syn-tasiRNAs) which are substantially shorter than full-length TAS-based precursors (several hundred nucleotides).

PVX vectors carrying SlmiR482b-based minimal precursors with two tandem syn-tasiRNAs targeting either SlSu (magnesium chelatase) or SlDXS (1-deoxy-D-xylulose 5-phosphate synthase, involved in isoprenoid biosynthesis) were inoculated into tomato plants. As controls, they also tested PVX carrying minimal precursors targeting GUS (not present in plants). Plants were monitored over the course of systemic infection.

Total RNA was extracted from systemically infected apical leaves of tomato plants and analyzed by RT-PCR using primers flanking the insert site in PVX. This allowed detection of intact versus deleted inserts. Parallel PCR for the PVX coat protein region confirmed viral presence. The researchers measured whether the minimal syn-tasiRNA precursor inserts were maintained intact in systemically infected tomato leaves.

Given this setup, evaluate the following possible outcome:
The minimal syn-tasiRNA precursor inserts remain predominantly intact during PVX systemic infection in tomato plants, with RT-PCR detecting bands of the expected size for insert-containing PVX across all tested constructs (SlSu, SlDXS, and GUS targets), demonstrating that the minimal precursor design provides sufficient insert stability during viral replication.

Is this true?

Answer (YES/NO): YES